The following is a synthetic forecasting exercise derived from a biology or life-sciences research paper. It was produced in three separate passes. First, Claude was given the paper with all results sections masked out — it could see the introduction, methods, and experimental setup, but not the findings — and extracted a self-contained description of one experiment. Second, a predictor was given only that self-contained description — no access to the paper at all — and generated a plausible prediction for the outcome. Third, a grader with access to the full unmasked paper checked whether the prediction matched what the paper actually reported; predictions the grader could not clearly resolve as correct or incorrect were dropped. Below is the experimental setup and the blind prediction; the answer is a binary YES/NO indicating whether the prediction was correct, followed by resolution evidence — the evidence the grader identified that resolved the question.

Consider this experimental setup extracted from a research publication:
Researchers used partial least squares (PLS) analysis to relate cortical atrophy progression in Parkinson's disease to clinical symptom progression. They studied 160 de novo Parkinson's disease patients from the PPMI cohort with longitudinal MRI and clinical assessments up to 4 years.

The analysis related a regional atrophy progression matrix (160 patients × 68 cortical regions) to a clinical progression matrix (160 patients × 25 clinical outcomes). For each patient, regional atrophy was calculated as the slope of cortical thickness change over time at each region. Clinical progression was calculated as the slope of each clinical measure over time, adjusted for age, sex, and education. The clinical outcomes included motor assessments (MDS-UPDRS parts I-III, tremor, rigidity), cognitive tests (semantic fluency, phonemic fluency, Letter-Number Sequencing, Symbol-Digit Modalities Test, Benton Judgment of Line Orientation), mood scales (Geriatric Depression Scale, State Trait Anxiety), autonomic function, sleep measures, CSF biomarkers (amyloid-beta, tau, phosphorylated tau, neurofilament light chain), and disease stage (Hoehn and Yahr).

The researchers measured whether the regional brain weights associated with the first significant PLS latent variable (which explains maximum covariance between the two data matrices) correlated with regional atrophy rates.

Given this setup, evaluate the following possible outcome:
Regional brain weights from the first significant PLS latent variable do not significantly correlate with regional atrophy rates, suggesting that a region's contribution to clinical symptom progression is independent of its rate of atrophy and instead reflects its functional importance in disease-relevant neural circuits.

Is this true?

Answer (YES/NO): NO